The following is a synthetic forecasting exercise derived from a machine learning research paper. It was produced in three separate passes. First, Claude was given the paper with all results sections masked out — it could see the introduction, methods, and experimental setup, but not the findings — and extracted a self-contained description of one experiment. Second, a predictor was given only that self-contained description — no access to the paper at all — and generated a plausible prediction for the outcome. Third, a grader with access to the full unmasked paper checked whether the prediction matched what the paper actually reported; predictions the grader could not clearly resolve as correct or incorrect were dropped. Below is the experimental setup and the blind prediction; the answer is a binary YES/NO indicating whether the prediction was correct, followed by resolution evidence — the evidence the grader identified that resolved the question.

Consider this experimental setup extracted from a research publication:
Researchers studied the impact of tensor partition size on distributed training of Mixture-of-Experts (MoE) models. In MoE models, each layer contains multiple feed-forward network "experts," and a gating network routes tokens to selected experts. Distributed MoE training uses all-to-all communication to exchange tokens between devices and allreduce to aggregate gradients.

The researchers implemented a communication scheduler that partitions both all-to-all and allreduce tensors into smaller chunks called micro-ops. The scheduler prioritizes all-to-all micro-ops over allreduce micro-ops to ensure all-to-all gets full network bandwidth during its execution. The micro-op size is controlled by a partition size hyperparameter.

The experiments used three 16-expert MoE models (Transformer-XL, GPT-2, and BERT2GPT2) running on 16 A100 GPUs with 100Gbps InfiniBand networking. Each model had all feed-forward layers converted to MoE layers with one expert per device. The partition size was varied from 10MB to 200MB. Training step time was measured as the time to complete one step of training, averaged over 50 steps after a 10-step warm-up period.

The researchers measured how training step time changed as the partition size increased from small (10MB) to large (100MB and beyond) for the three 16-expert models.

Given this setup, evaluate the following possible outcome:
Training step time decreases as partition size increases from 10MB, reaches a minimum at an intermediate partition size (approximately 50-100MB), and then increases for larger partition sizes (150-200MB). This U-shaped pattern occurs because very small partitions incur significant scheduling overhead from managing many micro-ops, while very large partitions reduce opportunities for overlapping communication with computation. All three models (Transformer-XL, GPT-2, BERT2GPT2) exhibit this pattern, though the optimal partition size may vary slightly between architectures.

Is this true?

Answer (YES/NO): NO